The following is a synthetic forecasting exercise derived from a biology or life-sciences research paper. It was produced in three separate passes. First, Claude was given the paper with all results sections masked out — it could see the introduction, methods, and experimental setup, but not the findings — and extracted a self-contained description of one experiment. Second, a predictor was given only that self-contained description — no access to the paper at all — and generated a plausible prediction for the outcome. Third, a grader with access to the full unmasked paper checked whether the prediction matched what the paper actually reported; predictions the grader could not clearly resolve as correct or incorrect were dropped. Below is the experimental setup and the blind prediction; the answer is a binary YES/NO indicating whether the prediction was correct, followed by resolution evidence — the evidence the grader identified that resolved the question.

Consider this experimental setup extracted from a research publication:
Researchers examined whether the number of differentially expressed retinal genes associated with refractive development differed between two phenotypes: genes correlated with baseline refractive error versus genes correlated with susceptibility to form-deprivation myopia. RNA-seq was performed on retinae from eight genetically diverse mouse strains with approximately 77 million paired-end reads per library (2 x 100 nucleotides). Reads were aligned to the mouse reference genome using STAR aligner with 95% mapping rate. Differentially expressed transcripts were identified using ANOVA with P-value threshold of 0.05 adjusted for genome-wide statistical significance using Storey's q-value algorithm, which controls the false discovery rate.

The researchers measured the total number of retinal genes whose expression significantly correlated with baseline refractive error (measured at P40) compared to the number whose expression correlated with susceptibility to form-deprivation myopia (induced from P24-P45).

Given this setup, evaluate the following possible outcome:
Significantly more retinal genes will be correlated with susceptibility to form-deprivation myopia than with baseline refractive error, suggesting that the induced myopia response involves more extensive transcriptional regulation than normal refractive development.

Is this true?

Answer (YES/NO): NO